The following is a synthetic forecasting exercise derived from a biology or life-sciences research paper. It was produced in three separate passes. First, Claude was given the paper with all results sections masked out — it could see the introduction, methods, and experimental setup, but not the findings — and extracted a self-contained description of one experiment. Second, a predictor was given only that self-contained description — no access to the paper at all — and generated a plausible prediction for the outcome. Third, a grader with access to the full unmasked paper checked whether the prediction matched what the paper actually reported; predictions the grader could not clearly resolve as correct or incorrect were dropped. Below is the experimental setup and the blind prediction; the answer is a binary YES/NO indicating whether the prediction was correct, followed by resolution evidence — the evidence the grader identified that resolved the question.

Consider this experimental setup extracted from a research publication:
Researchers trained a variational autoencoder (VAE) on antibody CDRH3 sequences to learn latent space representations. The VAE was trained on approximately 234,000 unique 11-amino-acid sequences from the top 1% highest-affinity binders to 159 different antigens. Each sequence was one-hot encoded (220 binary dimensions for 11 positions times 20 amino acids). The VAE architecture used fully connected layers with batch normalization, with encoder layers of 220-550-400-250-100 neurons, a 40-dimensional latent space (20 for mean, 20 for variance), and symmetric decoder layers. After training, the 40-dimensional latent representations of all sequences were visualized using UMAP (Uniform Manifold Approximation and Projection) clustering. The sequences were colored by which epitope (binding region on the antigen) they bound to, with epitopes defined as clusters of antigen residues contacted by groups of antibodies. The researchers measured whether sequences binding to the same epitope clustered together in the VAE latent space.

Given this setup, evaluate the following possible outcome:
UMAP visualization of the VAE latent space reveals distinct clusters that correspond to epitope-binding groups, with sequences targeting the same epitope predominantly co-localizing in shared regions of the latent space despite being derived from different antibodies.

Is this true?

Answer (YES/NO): NO